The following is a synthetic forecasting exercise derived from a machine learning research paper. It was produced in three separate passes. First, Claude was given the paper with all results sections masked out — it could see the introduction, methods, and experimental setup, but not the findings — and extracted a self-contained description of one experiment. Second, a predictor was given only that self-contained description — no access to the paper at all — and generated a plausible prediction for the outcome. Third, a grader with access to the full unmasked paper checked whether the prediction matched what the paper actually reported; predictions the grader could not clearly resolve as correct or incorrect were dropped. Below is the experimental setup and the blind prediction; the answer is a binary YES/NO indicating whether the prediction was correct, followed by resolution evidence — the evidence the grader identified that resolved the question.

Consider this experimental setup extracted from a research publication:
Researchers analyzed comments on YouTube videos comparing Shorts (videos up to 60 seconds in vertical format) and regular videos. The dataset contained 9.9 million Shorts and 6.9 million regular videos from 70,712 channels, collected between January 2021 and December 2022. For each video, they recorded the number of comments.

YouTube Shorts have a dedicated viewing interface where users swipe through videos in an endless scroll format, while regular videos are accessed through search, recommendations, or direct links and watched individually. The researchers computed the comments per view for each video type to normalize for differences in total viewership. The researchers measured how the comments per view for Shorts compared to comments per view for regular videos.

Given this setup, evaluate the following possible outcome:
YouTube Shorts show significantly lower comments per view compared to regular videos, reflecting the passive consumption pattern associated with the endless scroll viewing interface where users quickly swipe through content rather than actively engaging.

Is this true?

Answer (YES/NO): YES